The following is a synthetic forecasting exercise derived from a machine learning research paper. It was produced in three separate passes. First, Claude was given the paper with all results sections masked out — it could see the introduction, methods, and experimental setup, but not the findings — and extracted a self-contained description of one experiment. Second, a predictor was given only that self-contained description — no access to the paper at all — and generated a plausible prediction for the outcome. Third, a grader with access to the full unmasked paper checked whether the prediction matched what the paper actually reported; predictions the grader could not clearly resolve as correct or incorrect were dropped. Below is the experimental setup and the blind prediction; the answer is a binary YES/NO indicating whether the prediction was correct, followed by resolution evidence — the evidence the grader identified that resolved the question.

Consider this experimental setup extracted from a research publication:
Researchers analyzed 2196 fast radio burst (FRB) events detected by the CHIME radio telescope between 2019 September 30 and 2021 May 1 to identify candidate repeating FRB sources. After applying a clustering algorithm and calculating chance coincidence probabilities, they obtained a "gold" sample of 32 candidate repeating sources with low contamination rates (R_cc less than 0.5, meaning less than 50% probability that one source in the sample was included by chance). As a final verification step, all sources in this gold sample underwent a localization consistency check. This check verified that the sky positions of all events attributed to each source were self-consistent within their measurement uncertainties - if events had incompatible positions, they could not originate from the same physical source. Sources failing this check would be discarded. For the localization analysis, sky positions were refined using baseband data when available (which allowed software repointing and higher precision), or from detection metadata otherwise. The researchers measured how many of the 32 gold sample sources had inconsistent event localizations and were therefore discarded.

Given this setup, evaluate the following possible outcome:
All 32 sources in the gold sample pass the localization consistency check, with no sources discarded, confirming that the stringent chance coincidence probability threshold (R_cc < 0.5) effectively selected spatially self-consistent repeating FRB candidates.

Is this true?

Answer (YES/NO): NO